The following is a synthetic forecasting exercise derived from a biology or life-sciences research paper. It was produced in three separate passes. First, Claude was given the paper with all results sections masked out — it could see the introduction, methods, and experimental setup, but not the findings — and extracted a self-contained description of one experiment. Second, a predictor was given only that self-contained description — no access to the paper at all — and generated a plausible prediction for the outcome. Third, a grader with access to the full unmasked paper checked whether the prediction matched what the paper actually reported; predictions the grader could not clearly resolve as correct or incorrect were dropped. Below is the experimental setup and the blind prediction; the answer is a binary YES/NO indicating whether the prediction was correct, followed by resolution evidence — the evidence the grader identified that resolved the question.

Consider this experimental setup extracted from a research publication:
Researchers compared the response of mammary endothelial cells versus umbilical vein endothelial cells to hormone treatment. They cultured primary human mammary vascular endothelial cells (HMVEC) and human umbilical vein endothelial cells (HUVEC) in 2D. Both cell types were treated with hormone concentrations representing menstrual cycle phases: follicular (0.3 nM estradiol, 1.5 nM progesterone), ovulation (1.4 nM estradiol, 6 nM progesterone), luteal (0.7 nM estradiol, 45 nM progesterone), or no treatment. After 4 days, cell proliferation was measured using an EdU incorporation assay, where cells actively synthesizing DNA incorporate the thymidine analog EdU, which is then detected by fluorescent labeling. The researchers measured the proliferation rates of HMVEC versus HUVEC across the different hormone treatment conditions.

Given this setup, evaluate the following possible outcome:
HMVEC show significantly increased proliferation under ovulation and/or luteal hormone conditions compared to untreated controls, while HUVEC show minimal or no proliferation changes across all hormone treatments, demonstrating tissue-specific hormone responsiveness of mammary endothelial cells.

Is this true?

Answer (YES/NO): NO